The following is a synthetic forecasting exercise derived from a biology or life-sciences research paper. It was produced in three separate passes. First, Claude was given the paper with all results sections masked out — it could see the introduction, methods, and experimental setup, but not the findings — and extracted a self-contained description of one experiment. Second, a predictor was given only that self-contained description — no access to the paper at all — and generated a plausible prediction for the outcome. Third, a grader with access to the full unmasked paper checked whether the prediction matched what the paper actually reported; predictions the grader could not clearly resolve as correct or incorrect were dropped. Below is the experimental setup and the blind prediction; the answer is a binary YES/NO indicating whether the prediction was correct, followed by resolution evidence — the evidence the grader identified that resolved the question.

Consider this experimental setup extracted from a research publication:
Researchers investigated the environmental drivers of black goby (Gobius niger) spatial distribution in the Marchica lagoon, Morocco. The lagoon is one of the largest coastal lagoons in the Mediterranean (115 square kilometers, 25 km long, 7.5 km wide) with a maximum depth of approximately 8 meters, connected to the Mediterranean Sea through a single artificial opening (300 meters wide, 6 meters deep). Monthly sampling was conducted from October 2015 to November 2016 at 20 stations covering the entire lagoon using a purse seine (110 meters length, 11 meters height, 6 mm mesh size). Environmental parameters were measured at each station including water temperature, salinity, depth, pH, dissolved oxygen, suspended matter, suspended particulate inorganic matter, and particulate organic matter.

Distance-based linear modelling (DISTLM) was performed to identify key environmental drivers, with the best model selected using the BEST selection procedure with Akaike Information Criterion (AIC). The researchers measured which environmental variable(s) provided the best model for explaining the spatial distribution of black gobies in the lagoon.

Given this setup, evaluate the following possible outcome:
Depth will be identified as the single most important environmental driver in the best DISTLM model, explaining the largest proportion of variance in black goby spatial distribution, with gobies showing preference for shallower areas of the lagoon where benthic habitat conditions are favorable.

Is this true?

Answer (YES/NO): YES